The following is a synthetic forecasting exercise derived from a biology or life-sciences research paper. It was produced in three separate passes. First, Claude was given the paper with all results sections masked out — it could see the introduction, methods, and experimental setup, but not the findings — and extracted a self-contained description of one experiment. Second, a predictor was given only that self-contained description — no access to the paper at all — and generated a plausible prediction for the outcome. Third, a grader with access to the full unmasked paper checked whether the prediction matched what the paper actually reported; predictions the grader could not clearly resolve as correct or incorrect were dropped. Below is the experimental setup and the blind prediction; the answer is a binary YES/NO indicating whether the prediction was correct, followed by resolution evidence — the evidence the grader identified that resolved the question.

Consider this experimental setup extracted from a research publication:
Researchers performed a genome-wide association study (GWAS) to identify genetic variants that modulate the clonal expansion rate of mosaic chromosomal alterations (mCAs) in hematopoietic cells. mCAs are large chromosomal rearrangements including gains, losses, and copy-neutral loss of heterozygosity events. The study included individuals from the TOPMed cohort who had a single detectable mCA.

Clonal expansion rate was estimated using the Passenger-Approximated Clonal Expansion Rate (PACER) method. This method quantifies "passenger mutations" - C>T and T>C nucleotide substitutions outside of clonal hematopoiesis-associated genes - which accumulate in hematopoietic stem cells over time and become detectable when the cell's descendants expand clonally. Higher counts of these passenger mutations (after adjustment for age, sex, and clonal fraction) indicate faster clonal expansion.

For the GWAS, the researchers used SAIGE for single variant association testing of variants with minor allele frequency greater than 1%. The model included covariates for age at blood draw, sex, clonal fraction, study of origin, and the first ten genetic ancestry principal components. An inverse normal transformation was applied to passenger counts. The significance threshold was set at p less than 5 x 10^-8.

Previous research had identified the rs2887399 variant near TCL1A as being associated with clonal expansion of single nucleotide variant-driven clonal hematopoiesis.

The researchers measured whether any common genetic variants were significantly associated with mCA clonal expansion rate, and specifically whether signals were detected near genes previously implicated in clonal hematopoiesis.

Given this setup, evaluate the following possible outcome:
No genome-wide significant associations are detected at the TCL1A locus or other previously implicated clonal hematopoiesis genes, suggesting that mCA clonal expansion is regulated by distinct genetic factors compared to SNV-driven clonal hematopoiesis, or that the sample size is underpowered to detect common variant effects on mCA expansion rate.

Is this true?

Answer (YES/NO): NO